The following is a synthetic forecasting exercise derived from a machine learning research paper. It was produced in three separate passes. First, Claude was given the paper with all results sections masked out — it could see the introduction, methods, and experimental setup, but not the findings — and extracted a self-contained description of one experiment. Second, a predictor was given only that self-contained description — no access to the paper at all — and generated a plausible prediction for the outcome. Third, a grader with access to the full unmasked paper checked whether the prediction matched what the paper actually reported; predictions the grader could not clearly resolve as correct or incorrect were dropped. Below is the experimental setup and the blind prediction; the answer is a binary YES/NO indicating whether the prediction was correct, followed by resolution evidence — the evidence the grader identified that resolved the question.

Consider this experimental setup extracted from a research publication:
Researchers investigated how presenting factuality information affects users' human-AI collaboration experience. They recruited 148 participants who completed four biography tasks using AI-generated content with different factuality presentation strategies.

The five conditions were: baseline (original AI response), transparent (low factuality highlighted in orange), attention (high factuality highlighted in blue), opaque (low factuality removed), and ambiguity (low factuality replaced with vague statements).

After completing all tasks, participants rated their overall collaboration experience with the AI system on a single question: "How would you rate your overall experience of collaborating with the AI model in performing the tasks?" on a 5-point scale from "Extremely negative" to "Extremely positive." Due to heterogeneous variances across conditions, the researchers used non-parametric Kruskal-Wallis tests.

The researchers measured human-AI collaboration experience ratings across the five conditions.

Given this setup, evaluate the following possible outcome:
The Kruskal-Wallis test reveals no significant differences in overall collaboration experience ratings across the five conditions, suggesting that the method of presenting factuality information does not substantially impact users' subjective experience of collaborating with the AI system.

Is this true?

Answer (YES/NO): NO